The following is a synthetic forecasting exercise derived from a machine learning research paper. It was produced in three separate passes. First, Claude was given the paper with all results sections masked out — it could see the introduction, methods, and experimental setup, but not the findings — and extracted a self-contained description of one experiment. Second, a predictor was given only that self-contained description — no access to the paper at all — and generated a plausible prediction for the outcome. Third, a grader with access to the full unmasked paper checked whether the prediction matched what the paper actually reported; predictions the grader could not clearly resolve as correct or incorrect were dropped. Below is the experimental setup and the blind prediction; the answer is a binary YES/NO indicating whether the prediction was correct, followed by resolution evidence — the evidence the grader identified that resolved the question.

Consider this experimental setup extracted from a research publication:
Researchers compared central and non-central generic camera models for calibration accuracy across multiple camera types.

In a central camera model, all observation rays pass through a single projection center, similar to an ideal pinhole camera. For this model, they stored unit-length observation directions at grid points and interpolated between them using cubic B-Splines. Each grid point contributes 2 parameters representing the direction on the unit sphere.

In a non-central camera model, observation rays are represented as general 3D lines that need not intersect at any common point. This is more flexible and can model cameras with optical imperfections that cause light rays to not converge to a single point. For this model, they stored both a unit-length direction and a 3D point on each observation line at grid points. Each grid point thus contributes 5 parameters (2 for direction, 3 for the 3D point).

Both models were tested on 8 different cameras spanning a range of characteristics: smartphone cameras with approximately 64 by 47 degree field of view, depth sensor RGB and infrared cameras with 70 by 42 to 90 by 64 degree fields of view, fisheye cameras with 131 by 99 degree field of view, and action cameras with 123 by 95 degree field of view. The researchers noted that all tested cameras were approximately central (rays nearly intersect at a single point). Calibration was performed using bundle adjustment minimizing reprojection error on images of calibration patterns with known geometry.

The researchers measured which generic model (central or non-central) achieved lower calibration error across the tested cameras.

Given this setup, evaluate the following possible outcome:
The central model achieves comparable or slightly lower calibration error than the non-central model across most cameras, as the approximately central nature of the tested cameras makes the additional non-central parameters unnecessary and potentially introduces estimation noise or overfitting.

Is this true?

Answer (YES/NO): NO